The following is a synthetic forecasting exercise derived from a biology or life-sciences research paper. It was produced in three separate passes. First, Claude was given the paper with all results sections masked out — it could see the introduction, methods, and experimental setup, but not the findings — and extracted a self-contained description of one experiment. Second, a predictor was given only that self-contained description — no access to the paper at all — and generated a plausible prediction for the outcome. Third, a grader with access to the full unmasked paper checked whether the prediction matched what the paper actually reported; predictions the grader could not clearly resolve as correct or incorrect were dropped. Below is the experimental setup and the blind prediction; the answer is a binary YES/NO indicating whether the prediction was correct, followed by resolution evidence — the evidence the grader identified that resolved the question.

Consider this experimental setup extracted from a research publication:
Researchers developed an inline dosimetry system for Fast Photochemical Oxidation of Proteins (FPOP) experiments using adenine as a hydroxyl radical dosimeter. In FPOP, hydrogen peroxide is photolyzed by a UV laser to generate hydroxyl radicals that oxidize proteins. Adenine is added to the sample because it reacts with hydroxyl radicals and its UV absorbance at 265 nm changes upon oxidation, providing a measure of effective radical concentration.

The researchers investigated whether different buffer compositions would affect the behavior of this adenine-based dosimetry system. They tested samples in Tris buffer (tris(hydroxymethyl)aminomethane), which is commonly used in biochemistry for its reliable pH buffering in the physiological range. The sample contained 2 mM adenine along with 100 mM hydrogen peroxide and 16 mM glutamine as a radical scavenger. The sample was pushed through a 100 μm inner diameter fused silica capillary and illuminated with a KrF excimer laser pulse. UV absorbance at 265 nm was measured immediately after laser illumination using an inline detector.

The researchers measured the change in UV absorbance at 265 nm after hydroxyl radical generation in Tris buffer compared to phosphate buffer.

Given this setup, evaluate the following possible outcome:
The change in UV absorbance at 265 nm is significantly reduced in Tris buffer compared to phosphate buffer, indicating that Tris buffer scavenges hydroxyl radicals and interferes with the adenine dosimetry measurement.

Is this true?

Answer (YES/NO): NO